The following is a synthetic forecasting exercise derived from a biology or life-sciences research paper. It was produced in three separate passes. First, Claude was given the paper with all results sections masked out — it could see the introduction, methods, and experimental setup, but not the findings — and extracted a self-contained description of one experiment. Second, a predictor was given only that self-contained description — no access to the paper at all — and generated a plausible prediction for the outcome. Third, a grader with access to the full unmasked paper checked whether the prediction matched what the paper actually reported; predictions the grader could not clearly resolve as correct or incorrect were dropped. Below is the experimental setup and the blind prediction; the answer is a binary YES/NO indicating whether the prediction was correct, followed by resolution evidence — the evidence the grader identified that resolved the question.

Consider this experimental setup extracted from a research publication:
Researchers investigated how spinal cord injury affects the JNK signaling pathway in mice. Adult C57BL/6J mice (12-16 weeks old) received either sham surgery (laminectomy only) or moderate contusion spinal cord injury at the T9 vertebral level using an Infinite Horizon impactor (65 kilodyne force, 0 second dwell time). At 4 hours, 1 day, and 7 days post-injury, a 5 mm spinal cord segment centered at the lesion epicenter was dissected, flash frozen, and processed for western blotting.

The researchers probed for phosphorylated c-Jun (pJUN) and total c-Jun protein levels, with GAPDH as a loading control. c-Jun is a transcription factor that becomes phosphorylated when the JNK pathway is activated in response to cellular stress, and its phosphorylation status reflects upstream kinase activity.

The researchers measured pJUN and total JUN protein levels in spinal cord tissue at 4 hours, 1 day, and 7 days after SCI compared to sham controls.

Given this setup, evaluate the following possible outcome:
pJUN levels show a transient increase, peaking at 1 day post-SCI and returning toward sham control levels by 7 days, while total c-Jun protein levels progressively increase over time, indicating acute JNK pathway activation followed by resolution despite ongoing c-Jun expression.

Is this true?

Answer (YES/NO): NO